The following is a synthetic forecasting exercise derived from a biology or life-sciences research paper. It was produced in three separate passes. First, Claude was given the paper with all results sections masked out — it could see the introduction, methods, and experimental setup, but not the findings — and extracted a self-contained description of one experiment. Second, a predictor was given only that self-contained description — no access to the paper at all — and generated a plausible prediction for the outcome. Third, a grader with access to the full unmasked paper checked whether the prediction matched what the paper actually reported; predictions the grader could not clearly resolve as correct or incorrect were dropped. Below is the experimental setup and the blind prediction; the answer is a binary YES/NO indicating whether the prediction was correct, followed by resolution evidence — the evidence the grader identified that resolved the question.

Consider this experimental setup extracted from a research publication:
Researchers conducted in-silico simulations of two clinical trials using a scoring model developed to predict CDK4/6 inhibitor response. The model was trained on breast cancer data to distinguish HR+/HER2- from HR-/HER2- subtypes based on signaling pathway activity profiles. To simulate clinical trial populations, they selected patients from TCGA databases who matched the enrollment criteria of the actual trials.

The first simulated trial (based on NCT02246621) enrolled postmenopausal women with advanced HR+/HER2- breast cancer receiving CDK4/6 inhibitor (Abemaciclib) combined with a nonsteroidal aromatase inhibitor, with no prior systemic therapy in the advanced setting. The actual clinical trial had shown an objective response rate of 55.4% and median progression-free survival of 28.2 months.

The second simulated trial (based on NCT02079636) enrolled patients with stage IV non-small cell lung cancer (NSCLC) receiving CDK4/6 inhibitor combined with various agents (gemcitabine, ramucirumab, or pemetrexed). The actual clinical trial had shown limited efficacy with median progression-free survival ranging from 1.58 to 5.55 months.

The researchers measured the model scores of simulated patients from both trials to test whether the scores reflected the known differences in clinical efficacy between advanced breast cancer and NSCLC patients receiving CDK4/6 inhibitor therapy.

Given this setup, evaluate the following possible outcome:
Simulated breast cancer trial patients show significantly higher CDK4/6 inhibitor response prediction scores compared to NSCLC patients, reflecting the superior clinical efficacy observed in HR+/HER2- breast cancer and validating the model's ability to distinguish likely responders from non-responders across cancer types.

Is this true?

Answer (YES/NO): YES